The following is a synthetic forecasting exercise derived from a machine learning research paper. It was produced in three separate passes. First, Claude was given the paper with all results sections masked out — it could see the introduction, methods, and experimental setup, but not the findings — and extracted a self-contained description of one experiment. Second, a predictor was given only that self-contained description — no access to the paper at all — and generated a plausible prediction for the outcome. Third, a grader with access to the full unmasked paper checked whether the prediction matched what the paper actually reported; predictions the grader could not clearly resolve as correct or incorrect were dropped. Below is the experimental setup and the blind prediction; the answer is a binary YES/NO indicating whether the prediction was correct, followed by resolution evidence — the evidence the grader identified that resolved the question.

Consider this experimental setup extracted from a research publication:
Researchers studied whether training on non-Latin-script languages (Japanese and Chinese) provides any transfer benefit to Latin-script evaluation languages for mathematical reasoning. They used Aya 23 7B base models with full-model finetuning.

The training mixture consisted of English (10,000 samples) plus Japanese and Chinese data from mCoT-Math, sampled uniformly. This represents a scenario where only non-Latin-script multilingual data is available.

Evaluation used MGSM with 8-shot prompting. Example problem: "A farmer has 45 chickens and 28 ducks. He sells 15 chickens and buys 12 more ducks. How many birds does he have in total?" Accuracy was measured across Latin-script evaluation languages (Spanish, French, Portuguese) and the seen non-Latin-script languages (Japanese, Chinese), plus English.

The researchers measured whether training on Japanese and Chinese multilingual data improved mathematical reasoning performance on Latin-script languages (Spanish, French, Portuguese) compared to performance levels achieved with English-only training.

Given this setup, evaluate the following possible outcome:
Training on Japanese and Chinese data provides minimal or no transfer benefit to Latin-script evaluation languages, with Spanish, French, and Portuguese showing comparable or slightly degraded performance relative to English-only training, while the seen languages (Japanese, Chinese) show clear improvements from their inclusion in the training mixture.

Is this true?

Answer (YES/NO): NO